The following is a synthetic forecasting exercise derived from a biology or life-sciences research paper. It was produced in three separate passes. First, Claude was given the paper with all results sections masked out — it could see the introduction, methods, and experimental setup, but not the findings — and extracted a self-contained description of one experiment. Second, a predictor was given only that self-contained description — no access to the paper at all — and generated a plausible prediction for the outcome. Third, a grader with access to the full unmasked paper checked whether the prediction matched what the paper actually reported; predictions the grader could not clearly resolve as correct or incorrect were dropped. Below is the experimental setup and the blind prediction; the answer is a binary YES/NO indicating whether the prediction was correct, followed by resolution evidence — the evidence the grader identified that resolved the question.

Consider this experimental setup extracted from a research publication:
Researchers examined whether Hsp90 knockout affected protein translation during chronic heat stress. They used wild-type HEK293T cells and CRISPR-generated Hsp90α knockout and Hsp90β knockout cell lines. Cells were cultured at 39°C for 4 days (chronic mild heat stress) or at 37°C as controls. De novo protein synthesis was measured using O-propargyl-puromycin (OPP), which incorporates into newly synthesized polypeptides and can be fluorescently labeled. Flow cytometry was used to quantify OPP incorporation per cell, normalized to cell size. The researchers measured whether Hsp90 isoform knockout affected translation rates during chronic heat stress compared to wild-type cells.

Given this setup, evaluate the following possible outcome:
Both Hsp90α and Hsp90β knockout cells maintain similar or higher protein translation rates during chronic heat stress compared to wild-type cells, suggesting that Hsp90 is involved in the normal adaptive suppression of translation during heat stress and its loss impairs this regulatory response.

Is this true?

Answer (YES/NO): NO